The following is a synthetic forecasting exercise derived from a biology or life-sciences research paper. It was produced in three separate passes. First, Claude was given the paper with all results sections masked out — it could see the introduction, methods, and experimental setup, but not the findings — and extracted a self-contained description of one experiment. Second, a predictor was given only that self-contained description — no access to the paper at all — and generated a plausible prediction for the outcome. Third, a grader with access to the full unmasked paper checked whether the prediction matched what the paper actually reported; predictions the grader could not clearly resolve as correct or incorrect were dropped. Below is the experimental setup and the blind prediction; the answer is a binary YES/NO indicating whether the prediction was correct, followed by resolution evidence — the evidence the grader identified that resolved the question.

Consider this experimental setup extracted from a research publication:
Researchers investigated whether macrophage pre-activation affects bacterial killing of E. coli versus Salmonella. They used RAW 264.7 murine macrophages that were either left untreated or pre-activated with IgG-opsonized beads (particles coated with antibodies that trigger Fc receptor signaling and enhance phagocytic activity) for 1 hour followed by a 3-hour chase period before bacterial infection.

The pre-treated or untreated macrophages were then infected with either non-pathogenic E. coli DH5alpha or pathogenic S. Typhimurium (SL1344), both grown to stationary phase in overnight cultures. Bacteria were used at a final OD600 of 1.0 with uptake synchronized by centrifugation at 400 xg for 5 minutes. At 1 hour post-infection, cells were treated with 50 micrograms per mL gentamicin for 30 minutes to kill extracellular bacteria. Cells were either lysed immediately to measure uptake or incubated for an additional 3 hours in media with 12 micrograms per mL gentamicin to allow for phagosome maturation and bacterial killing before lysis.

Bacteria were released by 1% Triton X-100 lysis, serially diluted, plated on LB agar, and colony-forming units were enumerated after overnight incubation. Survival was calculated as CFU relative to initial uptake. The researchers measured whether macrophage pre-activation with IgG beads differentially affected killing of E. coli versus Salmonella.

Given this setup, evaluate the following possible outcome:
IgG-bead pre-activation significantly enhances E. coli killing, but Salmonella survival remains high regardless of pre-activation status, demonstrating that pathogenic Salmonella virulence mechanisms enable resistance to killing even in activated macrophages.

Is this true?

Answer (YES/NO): NO